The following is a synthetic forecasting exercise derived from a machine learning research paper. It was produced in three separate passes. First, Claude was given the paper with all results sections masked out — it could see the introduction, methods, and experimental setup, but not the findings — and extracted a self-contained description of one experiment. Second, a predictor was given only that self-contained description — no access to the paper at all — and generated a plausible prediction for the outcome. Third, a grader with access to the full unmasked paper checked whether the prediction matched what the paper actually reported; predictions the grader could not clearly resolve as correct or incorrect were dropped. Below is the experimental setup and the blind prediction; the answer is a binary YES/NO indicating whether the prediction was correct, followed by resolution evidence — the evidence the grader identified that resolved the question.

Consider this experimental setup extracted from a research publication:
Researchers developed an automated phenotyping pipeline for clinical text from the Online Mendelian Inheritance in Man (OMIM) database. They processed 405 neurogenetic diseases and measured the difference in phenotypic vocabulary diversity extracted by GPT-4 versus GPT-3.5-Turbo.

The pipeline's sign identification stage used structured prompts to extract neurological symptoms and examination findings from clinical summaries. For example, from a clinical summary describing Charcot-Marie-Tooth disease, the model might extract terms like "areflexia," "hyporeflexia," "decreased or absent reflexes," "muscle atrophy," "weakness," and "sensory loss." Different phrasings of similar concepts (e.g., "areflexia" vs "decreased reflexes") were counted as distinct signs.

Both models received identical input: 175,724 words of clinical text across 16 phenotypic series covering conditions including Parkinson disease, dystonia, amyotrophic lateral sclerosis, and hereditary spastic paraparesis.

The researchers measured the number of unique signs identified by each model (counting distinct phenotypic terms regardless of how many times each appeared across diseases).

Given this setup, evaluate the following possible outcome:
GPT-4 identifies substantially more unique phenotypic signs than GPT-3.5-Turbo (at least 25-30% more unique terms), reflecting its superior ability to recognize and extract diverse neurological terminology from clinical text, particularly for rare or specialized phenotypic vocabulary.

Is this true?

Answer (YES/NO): NO